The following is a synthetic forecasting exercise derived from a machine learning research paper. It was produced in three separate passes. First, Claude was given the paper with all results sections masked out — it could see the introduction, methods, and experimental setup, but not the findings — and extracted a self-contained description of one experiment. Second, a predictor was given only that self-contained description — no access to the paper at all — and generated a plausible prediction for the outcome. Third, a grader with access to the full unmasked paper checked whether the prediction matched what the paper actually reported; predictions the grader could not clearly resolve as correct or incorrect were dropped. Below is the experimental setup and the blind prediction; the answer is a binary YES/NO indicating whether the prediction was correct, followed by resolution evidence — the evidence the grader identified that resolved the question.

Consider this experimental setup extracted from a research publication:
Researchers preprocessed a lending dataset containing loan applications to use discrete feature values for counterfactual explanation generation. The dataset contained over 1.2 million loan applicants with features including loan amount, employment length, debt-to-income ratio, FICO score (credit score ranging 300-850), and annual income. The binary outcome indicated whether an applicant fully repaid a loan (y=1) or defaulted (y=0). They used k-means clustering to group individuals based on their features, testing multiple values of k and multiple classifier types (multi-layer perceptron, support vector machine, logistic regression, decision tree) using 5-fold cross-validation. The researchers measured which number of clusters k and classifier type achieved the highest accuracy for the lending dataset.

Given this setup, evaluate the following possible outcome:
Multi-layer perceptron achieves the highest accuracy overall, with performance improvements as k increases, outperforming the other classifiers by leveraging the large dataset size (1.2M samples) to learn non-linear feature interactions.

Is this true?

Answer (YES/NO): NO